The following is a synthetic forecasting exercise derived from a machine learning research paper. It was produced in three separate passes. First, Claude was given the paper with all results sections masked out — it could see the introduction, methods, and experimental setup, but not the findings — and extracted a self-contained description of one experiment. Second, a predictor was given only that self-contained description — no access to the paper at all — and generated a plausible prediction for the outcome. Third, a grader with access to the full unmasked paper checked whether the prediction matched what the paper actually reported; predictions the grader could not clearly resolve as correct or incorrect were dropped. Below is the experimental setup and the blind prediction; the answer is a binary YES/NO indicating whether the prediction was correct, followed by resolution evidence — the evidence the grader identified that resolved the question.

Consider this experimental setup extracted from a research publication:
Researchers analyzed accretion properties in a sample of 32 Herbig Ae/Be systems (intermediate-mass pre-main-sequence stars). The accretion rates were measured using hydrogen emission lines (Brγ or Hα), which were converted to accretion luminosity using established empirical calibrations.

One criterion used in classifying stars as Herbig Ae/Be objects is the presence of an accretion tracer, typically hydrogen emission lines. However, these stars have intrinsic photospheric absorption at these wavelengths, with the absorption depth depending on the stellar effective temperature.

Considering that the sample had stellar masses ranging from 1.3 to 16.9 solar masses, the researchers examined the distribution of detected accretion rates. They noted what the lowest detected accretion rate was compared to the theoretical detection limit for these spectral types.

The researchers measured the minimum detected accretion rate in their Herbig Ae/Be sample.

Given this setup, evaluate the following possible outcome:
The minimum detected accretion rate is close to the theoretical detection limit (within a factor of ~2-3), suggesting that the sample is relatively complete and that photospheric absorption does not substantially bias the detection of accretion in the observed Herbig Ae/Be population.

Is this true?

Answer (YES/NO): NO